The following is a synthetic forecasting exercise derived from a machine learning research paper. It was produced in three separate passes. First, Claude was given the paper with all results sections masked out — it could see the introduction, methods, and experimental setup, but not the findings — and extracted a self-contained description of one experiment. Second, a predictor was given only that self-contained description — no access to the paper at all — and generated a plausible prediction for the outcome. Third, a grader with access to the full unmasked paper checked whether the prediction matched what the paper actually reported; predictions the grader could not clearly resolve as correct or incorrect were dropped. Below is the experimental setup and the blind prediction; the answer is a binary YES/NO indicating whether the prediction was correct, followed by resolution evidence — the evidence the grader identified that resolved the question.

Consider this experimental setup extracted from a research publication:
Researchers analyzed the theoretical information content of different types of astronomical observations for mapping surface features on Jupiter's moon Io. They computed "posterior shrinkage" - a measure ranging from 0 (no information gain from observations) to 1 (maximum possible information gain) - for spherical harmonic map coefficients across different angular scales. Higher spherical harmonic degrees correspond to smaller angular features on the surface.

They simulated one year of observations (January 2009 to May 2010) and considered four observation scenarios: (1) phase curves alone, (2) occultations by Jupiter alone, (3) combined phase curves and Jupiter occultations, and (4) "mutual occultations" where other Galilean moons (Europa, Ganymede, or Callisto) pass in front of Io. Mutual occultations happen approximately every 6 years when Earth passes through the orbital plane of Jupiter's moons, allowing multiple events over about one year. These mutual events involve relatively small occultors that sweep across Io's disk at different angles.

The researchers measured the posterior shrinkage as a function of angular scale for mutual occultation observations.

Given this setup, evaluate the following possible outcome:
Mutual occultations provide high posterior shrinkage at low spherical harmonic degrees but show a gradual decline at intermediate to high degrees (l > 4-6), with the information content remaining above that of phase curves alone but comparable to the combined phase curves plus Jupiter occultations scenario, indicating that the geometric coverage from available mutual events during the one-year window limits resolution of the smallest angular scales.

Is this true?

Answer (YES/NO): NO